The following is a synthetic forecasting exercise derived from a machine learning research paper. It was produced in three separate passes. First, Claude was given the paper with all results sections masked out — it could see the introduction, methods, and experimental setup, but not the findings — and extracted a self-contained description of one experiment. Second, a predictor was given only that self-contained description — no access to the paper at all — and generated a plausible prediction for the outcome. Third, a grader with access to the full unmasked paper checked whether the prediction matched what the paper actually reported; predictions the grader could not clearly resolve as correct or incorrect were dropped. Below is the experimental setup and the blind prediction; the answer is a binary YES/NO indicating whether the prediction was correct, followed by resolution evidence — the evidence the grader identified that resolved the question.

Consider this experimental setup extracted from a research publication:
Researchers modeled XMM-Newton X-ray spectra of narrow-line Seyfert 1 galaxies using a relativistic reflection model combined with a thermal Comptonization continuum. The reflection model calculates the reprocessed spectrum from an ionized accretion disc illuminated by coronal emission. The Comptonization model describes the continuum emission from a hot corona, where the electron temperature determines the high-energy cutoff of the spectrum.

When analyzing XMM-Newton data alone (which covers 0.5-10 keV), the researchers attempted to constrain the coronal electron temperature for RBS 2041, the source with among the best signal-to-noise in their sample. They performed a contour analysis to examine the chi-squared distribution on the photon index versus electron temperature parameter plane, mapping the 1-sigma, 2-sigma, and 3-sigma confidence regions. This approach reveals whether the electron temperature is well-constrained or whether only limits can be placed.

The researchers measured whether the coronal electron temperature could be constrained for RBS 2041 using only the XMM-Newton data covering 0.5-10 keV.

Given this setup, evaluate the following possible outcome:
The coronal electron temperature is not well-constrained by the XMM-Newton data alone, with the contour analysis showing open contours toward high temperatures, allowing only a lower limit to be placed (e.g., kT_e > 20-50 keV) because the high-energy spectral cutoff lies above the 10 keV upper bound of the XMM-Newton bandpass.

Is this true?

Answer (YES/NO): YES